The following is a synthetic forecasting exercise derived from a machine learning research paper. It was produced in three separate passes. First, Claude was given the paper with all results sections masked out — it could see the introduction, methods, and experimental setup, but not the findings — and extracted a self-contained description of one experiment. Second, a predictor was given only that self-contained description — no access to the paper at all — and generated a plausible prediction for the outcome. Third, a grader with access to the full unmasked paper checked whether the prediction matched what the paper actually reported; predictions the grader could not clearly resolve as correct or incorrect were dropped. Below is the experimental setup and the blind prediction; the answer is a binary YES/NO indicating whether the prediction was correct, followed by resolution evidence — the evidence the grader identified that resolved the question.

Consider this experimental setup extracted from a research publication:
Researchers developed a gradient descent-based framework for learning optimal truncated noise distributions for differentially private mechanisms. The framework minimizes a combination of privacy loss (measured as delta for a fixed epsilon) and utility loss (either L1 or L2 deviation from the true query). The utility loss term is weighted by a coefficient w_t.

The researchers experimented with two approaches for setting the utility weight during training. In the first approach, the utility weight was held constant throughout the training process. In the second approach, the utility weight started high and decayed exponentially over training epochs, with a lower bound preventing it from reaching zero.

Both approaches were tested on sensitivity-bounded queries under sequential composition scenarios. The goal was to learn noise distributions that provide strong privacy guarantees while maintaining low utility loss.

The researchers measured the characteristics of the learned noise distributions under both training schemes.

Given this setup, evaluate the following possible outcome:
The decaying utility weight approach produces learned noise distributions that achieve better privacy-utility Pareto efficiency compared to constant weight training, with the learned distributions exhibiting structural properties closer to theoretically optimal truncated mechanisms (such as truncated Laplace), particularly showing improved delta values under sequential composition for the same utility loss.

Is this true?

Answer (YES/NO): NO